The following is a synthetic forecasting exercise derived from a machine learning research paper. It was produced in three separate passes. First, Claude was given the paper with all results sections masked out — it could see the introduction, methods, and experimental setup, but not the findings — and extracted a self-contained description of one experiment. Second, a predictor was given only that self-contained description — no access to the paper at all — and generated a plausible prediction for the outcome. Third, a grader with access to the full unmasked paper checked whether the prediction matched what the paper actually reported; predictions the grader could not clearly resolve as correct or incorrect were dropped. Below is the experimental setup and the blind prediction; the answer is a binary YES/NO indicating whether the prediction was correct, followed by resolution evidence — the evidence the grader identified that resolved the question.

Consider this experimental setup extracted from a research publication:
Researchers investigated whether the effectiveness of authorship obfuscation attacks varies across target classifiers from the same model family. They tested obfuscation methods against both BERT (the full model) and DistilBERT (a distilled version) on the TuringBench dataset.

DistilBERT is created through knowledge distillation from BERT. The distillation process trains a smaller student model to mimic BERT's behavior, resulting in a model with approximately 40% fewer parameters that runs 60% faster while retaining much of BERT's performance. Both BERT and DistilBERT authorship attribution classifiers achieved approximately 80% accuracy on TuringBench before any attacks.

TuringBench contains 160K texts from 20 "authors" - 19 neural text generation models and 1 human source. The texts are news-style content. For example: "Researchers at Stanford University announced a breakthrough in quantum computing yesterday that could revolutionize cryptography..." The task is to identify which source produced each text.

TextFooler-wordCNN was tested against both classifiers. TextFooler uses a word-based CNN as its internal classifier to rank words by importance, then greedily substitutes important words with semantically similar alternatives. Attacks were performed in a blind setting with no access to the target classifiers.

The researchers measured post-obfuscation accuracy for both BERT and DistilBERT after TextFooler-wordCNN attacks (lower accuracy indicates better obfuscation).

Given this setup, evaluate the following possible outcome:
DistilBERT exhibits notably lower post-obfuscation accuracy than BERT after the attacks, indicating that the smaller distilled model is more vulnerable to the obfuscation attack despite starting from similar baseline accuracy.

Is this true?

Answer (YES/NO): NO